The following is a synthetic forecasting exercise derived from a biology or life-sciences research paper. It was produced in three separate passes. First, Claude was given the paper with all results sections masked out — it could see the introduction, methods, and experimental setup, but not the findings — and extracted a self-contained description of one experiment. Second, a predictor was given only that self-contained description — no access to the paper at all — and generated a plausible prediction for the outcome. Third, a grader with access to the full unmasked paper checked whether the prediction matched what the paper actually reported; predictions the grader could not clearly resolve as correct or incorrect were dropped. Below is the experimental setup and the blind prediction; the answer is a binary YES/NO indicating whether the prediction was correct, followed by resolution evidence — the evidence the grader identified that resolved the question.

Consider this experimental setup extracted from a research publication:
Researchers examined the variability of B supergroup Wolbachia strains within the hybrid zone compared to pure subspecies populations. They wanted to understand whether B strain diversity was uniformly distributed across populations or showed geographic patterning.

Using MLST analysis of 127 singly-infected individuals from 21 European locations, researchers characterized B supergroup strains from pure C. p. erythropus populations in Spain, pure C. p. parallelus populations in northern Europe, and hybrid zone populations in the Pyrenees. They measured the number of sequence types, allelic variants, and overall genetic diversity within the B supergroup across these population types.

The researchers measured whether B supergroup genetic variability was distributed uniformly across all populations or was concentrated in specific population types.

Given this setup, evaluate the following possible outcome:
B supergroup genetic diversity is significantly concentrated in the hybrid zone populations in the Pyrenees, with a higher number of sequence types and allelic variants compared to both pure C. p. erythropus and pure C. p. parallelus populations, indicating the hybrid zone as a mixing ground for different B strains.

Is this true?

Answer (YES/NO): NO